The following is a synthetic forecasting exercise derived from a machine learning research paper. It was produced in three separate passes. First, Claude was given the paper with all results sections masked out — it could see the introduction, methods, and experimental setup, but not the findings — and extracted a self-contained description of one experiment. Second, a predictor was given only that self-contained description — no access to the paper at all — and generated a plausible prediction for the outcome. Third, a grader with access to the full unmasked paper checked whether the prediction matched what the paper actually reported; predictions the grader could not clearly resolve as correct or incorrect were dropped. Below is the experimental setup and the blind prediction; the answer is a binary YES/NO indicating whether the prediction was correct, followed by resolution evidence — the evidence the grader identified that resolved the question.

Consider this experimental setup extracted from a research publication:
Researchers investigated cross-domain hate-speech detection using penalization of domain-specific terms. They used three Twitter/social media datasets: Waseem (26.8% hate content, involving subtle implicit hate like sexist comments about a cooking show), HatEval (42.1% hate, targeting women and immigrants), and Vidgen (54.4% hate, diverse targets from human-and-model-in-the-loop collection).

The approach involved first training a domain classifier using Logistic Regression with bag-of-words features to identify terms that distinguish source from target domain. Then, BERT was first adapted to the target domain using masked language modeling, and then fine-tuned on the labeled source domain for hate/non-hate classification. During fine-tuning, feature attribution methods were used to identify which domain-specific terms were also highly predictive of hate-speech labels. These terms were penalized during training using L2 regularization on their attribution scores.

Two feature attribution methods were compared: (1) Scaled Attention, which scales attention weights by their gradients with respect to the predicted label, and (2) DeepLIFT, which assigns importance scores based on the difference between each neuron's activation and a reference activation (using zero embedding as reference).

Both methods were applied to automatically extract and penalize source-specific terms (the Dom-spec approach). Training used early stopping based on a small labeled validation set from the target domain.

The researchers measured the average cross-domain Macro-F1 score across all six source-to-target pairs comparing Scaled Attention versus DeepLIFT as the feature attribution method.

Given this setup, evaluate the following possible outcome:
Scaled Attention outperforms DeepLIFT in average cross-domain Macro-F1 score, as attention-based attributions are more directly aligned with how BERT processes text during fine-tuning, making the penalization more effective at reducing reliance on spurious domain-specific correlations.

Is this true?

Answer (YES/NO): NO